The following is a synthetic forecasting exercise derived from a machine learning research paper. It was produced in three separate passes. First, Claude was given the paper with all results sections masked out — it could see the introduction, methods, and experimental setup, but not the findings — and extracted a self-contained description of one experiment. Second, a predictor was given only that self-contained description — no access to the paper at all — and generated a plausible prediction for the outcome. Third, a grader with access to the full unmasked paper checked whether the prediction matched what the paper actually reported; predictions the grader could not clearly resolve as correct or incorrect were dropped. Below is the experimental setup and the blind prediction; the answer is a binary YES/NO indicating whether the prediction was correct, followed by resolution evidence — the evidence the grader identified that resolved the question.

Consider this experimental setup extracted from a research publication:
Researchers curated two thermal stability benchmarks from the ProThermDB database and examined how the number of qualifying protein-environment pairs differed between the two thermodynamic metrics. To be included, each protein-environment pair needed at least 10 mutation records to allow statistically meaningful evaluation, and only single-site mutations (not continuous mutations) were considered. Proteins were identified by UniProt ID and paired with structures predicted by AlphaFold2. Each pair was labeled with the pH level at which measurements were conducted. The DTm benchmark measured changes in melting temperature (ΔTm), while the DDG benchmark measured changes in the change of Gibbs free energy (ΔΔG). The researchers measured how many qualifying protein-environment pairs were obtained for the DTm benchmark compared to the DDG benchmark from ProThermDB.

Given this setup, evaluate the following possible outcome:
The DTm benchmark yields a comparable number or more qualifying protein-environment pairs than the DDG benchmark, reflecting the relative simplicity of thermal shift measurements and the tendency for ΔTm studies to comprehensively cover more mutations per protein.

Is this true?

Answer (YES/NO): YES